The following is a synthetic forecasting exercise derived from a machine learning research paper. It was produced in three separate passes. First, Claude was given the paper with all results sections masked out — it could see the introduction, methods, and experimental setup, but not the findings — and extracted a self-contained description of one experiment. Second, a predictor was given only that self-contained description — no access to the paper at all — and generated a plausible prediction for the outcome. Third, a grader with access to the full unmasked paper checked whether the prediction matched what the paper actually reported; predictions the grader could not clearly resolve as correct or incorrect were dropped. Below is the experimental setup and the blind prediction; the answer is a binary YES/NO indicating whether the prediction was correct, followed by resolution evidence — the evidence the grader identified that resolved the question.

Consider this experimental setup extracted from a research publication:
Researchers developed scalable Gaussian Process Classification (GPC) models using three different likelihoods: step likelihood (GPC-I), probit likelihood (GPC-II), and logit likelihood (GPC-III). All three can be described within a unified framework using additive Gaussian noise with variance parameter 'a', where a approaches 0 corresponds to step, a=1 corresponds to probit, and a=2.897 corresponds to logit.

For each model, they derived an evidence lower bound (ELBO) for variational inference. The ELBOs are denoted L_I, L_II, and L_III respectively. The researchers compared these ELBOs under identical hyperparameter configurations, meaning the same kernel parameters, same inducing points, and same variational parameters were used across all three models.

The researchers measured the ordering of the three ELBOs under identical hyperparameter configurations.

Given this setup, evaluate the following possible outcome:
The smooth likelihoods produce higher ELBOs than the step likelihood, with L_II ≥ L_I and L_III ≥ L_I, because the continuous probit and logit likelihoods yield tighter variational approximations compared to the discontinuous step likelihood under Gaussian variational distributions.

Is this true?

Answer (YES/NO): NO